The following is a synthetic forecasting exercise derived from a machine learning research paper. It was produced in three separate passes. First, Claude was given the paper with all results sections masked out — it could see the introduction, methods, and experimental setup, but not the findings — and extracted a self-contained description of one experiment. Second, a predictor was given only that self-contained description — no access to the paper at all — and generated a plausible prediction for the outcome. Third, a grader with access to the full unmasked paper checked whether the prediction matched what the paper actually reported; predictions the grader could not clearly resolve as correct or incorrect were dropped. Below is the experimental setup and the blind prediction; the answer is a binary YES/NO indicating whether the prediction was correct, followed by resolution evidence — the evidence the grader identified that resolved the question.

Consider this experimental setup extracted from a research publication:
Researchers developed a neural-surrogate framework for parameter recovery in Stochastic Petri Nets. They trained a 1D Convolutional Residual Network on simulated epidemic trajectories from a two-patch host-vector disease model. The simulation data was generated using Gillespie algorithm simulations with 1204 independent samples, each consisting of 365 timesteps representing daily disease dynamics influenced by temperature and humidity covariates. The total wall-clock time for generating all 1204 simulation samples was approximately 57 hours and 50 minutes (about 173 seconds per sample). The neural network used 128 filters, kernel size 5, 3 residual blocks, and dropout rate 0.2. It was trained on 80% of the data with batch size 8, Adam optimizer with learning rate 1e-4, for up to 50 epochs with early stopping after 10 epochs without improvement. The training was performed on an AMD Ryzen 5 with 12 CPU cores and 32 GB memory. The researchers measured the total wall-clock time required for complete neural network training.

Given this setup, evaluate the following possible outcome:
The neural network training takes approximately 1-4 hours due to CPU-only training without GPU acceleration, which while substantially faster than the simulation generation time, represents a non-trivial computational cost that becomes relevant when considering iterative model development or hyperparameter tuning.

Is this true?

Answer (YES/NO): NO